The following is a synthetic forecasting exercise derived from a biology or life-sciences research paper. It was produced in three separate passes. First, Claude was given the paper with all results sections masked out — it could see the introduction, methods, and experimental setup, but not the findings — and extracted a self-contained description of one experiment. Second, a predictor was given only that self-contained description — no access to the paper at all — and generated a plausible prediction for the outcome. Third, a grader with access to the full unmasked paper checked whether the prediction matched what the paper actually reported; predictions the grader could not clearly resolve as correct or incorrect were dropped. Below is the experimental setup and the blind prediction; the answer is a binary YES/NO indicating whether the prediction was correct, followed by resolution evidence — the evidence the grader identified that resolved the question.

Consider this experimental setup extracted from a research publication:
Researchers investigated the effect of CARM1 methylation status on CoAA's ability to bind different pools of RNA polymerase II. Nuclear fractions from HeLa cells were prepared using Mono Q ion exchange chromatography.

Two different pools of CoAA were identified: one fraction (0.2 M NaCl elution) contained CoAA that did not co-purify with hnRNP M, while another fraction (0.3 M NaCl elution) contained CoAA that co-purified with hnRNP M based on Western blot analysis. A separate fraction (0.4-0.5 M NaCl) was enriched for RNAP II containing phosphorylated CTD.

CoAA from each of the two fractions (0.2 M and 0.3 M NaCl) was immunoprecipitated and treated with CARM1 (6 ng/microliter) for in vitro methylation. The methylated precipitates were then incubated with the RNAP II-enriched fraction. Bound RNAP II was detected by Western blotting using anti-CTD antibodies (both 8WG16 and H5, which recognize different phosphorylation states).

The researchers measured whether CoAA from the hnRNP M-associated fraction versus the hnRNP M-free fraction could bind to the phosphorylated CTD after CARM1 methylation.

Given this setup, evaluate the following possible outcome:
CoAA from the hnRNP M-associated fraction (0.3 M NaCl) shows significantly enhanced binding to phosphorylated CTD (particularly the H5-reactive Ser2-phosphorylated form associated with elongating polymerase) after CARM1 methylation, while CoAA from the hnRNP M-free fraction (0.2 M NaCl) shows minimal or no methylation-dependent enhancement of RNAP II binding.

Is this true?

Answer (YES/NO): YES